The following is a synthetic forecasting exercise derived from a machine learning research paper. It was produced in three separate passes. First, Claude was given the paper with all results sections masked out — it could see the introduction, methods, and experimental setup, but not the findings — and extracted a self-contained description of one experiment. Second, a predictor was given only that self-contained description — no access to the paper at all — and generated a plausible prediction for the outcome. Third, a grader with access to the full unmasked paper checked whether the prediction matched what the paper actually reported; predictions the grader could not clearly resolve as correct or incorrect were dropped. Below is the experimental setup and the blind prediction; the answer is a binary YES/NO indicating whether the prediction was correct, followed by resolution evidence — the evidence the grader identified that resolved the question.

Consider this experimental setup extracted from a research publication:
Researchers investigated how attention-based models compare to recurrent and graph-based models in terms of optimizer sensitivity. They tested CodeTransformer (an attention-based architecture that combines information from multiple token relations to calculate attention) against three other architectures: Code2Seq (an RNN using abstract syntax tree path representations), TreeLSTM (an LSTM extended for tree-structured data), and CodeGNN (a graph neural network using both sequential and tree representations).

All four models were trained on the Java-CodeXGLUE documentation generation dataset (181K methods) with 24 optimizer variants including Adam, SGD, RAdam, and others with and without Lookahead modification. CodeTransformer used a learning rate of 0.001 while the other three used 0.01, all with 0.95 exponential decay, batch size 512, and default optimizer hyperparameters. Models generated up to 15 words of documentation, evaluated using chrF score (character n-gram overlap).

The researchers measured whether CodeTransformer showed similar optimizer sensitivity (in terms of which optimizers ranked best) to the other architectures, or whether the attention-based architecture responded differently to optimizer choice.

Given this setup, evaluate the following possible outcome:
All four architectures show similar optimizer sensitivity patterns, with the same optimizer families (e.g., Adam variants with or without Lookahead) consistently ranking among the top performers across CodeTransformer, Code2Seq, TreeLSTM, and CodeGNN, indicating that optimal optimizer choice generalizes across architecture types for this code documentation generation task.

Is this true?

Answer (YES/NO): NO